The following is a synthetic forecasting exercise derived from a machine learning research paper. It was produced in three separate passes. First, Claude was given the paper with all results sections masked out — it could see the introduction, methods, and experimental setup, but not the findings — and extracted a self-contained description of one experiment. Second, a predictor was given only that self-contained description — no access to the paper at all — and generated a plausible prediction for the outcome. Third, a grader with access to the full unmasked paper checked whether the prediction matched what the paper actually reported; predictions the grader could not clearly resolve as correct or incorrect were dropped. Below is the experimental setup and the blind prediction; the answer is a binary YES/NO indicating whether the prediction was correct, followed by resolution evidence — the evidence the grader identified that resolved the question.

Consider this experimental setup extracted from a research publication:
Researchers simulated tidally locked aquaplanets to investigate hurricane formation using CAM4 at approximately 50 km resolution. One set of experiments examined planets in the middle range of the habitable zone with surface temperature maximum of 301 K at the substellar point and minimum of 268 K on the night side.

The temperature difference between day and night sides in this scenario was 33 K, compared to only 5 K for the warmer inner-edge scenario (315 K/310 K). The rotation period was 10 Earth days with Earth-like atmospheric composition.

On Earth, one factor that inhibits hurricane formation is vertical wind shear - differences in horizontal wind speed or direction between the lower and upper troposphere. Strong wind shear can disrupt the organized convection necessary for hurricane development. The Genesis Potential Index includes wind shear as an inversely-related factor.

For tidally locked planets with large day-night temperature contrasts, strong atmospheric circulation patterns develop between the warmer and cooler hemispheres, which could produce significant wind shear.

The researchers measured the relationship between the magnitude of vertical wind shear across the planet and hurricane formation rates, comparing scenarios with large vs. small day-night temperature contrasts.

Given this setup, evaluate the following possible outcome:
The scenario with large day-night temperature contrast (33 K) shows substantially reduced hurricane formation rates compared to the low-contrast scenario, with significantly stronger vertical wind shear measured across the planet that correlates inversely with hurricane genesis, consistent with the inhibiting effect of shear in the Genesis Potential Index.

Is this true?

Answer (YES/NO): YES